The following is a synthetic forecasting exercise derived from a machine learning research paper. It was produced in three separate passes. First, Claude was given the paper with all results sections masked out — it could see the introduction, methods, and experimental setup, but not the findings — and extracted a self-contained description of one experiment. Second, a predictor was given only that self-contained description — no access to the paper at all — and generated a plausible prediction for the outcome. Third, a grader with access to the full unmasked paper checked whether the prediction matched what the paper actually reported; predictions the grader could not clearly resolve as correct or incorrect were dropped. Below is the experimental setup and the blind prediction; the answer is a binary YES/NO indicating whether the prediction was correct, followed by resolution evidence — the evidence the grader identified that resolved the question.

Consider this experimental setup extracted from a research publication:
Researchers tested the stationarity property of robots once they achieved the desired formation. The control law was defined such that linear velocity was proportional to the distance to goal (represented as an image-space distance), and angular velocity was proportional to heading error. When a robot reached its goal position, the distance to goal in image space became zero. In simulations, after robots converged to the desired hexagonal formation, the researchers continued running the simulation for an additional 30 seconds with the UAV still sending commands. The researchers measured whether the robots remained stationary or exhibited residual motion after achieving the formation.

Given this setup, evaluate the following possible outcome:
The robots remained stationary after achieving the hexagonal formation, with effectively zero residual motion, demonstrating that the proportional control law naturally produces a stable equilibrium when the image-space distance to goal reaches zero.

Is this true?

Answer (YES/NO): YES